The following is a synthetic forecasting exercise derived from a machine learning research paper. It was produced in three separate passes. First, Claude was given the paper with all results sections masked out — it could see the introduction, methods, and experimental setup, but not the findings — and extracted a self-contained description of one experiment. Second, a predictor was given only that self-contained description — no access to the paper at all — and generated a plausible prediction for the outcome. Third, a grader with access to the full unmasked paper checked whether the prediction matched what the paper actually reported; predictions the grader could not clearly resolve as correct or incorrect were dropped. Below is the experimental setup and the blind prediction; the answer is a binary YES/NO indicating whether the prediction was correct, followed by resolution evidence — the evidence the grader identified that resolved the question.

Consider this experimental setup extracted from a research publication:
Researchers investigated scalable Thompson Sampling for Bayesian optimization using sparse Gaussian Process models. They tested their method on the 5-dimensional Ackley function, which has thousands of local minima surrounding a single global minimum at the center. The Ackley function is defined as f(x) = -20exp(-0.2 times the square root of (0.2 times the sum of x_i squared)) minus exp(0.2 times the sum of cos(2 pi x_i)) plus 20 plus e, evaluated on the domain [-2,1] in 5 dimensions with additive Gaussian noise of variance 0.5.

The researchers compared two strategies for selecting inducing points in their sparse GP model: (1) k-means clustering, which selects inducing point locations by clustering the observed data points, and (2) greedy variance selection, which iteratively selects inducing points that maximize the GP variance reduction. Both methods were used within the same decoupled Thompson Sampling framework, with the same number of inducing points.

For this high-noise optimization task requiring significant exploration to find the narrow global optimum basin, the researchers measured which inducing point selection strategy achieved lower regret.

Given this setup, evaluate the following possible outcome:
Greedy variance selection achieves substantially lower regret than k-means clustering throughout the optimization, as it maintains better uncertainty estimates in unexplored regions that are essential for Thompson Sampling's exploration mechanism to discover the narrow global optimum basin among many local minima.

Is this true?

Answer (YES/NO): NO